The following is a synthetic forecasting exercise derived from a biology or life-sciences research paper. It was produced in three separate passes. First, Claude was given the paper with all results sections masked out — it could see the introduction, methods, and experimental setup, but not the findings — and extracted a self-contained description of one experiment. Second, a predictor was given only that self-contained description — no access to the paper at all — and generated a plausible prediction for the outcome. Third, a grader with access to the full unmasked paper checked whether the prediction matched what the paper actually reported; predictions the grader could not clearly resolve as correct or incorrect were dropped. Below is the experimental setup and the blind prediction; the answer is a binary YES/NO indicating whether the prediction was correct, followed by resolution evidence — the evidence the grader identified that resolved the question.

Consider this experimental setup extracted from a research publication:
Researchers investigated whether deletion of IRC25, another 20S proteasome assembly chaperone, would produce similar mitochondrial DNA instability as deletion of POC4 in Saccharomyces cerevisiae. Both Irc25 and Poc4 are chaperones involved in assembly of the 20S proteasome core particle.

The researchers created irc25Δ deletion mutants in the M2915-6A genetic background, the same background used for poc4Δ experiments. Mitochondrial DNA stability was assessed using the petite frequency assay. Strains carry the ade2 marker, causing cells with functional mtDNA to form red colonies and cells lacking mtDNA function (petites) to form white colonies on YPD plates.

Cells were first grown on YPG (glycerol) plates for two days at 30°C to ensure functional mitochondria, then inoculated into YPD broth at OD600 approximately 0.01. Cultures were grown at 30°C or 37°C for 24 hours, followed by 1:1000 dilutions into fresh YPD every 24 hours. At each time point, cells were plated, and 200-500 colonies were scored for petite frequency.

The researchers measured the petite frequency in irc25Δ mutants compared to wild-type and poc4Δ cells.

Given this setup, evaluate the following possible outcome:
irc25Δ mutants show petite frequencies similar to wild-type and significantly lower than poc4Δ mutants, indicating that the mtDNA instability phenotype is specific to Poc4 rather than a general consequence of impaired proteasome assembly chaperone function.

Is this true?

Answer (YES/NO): NO